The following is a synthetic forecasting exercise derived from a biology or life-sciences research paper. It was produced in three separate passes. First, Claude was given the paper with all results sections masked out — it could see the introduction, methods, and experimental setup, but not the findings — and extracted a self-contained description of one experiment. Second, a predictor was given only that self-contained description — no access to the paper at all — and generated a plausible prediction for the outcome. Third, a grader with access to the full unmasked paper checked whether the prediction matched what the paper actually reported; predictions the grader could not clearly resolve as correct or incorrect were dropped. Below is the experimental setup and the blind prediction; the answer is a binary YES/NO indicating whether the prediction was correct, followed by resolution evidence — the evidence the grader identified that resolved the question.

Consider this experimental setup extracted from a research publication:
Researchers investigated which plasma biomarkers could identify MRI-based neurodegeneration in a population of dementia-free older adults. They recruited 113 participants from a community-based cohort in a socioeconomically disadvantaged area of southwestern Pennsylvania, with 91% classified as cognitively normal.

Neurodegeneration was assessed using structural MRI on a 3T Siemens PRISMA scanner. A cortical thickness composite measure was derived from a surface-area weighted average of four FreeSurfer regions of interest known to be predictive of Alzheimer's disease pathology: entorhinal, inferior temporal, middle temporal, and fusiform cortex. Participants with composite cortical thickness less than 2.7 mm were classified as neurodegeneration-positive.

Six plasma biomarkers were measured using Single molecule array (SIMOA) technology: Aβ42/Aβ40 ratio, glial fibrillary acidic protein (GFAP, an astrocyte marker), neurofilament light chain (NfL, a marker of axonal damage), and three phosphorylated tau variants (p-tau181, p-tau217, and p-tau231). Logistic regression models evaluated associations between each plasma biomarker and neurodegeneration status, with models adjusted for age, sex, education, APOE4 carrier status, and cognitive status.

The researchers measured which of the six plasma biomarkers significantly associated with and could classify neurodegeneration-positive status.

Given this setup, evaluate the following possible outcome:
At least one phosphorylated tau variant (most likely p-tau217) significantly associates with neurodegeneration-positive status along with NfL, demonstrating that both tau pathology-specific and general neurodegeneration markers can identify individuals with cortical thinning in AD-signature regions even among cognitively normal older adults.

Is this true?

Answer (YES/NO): NO